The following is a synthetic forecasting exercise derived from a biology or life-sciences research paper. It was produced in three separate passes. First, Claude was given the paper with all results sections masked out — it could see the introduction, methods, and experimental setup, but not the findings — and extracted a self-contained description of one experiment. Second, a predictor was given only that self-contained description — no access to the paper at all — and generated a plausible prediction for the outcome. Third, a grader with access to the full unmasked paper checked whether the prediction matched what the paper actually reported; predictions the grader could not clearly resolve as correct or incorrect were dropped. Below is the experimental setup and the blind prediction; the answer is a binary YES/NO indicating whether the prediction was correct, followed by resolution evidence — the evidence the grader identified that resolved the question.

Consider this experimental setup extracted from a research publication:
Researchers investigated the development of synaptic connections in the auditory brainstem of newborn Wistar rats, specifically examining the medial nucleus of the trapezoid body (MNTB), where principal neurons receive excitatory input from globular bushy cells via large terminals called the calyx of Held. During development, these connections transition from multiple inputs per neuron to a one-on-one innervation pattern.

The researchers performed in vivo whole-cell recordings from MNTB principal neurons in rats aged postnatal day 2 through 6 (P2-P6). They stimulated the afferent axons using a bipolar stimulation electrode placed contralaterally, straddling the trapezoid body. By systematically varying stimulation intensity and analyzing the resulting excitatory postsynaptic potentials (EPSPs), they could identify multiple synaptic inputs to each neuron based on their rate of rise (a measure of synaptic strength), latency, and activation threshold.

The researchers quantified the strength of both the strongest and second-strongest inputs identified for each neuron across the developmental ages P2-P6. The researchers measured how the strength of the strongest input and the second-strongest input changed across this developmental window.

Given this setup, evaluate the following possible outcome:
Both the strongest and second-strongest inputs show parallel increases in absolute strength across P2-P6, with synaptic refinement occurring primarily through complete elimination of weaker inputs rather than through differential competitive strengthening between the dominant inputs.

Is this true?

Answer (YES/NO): NO